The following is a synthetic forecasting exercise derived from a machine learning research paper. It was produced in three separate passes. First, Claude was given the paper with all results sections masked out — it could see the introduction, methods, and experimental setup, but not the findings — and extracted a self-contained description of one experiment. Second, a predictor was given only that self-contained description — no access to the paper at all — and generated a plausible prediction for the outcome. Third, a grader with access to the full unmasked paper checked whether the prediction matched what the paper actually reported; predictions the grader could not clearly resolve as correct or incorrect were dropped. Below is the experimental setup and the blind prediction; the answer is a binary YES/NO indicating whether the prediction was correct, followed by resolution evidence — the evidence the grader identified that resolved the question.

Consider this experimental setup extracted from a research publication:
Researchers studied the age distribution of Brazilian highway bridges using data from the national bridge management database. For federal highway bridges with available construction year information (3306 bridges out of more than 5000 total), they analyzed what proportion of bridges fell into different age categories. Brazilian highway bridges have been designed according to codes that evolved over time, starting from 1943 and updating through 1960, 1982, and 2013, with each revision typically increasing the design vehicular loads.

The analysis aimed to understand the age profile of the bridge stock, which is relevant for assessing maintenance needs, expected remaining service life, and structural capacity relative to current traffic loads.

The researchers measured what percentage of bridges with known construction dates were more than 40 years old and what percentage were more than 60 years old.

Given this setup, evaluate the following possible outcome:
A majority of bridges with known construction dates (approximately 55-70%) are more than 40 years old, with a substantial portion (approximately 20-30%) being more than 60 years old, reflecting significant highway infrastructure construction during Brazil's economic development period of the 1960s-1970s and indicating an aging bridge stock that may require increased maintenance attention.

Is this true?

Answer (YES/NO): NO